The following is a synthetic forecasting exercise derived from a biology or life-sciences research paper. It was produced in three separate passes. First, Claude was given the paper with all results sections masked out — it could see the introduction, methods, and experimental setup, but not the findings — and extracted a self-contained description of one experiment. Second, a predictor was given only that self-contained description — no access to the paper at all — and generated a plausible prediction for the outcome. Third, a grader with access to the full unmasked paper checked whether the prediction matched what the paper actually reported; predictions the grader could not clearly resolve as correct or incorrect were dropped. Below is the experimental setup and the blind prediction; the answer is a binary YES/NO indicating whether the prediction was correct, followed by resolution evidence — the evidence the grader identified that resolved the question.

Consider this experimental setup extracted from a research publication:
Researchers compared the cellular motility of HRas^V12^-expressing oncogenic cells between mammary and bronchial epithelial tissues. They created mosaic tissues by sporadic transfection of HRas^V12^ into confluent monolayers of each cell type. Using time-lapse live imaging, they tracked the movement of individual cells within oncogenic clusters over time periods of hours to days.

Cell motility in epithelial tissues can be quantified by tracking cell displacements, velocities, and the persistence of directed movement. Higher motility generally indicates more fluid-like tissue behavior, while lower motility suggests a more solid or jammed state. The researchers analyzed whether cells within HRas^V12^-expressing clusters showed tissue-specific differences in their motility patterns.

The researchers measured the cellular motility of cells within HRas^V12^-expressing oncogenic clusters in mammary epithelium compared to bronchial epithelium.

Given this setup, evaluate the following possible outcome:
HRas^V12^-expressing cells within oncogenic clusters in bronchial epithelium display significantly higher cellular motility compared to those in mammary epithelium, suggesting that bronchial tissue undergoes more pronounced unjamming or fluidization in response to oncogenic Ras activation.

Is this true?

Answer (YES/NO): YES